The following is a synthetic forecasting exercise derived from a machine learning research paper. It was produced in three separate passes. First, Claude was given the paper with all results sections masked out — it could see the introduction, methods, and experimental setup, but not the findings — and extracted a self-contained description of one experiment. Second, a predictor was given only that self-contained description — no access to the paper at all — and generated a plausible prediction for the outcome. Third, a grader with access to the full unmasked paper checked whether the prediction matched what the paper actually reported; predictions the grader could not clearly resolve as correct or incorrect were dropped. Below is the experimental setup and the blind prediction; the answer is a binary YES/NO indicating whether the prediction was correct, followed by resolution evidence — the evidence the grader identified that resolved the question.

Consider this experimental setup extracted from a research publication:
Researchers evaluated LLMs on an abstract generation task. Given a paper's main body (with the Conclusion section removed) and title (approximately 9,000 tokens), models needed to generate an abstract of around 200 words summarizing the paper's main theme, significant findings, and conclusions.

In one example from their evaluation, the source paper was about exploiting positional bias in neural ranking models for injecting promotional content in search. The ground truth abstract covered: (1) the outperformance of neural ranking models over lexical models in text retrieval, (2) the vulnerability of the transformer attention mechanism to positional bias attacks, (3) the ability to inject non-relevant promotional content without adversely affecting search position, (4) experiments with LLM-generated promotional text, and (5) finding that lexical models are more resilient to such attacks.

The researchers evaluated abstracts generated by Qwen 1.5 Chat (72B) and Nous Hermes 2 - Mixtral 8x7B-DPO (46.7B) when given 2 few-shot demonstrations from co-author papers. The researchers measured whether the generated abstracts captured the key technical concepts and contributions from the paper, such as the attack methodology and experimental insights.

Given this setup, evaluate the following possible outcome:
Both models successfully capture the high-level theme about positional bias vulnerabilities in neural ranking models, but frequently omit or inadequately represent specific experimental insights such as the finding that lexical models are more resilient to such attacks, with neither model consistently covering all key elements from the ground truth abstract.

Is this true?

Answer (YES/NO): YES